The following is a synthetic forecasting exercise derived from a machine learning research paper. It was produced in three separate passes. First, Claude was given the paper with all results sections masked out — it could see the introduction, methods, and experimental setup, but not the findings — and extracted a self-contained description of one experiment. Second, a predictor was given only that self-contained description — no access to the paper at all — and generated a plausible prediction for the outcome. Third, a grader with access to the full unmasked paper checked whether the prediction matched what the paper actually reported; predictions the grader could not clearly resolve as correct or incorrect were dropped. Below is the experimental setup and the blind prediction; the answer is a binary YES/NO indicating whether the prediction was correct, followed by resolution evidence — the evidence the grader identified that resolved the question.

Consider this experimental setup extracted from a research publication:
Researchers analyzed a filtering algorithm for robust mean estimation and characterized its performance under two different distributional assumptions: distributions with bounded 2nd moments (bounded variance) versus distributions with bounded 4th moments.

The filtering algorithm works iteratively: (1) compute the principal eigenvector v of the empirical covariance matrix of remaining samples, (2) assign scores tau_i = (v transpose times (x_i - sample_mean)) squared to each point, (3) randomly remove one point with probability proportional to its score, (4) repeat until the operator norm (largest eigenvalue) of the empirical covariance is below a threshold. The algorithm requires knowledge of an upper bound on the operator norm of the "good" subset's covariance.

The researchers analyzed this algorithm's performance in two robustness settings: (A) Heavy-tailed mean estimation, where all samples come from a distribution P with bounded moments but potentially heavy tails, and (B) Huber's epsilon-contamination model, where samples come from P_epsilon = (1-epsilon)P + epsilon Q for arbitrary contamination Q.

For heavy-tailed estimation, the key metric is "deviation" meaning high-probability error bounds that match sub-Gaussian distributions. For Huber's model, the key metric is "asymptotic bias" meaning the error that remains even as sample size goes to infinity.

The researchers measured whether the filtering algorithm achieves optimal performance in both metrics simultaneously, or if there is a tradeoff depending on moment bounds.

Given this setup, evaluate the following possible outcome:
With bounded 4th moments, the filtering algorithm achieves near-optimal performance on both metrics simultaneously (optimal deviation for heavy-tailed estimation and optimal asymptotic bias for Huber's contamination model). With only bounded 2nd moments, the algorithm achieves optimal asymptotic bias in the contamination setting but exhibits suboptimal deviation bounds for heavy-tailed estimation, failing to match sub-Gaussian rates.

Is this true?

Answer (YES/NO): NO